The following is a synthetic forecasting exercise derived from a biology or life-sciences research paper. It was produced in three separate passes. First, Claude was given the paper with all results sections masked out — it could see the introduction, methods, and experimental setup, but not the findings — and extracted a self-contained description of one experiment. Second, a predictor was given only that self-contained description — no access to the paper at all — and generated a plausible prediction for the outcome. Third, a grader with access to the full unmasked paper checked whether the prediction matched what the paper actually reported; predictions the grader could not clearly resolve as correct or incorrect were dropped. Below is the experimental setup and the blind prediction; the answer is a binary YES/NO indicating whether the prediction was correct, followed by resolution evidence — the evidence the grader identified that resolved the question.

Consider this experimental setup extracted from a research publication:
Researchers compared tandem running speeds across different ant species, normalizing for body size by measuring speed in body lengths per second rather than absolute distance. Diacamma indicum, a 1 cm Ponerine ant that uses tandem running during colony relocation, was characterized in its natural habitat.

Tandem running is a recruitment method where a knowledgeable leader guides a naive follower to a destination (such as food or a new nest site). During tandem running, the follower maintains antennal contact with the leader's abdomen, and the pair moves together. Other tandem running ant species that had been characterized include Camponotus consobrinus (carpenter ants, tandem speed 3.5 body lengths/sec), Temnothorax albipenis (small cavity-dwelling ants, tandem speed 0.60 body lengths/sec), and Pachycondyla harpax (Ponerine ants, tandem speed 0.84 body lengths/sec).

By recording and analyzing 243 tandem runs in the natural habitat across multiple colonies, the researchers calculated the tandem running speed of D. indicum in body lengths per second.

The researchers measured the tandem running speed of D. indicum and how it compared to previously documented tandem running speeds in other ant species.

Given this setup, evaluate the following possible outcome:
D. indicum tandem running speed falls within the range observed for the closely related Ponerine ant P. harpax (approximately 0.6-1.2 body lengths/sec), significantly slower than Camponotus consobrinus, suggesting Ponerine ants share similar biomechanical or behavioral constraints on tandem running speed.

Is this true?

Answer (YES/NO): NO